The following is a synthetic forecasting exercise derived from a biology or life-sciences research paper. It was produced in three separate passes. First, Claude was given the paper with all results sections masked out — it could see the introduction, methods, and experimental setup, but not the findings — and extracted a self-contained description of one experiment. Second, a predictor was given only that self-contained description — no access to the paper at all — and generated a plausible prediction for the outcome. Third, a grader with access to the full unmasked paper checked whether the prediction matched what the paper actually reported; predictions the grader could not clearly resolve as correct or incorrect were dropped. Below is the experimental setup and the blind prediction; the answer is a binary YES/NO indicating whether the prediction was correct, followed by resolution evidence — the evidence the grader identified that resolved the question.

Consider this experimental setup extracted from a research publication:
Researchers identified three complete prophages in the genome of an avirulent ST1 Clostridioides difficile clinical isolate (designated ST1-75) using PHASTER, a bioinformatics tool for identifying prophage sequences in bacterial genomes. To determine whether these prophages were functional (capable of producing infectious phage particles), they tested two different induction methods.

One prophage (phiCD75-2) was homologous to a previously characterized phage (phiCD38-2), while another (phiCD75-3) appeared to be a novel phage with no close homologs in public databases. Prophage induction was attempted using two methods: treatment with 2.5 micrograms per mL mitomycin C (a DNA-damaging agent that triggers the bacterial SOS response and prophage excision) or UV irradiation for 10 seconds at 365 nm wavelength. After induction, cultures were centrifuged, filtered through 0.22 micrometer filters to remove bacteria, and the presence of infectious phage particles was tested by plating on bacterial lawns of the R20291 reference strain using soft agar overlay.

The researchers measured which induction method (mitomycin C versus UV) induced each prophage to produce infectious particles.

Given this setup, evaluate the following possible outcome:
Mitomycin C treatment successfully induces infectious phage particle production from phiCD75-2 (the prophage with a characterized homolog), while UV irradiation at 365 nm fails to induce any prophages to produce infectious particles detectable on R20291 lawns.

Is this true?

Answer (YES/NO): NO